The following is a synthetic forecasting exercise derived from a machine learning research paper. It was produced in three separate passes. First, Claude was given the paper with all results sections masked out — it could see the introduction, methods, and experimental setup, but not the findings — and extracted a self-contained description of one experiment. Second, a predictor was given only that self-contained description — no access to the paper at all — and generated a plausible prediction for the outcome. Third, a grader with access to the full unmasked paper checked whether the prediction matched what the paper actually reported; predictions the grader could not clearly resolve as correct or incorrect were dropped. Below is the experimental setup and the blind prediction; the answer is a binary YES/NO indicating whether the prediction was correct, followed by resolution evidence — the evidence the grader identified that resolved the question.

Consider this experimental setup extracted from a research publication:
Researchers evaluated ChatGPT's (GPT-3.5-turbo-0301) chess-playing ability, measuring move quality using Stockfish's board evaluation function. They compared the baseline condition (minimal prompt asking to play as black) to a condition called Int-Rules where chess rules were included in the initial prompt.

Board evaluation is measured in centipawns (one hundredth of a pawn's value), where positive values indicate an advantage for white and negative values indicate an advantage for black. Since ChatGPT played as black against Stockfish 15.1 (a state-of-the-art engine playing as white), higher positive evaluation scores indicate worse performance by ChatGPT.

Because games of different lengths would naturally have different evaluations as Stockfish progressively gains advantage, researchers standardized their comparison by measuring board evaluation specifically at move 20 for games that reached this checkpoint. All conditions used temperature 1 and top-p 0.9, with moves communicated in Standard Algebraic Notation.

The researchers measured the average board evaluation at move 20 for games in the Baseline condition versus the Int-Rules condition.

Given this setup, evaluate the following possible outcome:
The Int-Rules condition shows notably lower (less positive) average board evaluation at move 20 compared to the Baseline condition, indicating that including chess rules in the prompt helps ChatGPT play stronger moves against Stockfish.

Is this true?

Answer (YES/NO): NO